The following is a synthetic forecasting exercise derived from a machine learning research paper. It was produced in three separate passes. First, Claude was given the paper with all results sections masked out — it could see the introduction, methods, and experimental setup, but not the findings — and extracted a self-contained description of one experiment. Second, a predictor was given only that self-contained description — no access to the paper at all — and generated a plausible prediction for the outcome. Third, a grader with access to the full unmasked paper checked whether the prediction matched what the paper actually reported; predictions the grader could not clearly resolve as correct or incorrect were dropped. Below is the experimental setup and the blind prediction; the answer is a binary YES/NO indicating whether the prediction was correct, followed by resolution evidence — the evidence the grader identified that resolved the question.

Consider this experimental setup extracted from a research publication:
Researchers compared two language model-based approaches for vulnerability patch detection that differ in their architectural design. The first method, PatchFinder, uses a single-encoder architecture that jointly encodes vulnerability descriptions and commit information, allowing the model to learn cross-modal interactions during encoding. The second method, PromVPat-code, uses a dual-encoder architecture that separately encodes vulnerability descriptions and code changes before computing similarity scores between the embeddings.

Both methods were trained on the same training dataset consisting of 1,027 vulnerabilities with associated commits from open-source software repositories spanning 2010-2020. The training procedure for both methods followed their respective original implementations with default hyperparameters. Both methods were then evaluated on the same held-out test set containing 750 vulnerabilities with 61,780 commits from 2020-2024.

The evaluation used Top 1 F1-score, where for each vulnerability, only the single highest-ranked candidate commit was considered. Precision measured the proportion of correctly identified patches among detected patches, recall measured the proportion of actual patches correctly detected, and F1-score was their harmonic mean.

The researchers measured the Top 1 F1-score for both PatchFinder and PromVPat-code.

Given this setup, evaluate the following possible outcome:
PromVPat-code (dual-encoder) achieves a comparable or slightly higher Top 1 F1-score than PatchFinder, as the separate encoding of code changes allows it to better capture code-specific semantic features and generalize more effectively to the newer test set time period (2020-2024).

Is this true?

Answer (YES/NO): NO